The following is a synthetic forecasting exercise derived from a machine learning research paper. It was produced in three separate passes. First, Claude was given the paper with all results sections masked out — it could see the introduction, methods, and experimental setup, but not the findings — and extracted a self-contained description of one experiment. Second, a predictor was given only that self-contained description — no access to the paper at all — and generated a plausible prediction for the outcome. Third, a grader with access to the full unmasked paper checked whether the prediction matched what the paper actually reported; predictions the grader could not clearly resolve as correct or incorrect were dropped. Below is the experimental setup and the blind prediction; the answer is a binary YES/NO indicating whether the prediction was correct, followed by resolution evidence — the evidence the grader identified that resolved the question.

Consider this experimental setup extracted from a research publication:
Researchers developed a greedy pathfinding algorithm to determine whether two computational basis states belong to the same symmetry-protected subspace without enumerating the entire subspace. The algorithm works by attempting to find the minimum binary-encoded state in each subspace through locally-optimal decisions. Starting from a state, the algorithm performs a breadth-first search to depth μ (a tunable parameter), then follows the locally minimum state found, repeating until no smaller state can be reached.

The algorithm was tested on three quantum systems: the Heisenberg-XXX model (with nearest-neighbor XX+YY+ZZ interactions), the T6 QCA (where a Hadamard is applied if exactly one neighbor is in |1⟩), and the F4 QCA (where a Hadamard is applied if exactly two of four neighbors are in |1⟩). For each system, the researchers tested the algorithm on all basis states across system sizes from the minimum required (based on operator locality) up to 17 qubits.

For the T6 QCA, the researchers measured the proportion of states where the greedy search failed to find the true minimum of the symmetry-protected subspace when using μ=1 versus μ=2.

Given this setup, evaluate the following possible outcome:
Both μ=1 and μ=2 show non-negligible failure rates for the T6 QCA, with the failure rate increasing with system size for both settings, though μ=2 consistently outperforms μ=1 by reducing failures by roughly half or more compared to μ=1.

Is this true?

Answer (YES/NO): NO